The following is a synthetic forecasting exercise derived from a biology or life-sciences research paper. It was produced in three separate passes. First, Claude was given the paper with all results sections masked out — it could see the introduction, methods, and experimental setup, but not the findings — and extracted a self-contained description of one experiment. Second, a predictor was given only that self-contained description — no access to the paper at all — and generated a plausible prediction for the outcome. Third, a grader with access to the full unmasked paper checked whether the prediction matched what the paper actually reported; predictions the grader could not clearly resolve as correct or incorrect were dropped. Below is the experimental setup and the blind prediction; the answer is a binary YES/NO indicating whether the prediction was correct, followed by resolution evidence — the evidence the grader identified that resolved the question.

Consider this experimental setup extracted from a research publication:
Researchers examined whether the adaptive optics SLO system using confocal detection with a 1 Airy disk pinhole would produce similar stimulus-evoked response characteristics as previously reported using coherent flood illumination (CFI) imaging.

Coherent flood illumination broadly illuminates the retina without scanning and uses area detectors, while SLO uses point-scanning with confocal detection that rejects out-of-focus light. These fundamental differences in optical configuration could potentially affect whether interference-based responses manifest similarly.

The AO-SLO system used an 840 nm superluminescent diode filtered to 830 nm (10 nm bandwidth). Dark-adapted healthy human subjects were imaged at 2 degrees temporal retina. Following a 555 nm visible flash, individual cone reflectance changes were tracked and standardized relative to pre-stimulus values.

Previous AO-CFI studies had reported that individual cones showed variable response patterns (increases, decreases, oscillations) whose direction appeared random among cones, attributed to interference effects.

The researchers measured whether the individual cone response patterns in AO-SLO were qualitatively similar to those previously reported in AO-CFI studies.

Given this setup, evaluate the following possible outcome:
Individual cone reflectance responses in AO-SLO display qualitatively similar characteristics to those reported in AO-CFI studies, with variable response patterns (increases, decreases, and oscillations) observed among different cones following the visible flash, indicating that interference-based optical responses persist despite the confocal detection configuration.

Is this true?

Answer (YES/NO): YES